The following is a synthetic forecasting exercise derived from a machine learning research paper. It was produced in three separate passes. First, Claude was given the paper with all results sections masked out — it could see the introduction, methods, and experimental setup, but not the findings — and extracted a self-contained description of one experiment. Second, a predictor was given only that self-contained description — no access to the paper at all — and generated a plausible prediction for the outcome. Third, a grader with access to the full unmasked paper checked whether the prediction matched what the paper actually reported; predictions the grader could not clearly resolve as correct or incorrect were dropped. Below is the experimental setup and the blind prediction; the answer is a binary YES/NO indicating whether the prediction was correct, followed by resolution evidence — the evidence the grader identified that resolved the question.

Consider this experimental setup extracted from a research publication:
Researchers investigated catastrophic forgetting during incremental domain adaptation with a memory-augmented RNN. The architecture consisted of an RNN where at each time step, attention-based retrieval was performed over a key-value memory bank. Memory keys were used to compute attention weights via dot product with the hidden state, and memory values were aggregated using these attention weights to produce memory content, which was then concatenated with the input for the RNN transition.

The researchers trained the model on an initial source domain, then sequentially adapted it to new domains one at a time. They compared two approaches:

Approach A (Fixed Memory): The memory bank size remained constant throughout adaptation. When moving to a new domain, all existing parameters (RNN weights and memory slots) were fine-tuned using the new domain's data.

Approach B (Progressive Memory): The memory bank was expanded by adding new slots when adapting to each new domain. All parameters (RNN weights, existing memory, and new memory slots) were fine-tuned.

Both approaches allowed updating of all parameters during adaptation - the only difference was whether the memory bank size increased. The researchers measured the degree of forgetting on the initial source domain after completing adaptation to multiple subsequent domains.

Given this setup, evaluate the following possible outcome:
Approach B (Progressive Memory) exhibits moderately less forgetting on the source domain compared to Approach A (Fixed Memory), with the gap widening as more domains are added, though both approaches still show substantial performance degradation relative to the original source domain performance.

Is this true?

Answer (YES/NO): NO